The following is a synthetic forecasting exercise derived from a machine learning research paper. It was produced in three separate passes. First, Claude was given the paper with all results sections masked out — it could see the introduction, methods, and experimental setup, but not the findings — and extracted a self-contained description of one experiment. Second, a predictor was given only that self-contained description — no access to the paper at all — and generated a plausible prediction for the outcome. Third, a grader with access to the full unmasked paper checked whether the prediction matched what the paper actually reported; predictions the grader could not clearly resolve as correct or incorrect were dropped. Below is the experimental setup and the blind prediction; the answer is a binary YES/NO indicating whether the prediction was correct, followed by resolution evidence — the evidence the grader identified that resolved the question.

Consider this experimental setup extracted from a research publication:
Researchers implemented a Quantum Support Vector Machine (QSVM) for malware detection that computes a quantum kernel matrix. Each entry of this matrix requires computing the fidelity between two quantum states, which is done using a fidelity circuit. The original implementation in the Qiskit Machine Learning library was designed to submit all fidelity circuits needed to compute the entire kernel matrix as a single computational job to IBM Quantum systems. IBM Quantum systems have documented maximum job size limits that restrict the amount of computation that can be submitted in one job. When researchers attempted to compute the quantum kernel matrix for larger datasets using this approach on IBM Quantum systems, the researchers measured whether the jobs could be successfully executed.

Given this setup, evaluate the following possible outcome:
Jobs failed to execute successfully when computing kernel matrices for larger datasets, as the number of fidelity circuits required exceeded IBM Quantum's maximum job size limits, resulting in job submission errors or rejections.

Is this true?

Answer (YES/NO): YES